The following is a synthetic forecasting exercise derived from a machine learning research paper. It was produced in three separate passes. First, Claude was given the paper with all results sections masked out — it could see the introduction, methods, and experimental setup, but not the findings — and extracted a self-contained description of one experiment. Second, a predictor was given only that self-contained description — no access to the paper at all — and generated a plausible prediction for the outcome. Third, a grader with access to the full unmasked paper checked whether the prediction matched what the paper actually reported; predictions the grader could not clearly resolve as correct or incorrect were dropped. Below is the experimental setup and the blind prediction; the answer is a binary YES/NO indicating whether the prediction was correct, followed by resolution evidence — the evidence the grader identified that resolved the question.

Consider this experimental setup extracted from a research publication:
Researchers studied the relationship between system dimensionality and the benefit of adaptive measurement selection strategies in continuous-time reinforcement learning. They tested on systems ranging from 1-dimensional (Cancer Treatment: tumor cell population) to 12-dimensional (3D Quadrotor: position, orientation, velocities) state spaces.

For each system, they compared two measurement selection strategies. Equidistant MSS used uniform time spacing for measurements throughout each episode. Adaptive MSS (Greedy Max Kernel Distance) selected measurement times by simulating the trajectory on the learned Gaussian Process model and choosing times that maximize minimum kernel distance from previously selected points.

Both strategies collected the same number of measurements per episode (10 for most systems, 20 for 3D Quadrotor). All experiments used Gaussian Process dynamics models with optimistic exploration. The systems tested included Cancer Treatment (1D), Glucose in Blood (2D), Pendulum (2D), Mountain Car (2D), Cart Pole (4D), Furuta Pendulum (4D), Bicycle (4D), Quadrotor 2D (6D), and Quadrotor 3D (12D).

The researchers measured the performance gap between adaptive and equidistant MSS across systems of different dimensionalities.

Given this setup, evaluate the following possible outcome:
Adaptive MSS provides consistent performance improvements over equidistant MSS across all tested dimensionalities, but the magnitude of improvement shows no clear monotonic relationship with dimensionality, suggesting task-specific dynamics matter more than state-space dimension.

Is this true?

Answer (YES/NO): YES